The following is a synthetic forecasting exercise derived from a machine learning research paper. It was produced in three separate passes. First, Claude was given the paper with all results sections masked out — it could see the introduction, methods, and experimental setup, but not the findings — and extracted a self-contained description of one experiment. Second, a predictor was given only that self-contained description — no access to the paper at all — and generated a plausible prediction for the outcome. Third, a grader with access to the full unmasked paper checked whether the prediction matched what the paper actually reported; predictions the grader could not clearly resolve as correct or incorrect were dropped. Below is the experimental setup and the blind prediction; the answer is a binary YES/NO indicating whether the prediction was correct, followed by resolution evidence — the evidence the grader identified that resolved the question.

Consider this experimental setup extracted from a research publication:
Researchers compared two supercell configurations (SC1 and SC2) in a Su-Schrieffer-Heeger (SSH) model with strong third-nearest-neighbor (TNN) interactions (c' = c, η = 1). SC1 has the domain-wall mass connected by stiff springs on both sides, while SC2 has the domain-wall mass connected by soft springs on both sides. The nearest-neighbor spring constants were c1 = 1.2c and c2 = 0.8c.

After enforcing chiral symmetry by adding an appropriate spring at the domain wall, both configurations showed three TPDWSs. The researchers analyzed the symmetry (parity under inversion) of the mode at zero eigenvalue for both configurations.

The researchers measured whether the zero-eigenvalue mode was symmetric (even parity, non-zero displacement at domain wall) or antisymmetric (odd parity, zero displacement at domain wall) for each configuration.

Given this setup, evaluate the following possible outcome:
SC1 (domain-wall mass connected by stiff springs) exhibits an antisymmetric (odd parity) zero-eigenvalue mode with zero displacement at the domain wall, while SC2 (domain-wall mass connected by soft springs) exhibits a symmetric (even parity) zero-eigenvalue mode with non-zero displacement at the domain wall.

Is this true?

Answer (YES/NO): YES